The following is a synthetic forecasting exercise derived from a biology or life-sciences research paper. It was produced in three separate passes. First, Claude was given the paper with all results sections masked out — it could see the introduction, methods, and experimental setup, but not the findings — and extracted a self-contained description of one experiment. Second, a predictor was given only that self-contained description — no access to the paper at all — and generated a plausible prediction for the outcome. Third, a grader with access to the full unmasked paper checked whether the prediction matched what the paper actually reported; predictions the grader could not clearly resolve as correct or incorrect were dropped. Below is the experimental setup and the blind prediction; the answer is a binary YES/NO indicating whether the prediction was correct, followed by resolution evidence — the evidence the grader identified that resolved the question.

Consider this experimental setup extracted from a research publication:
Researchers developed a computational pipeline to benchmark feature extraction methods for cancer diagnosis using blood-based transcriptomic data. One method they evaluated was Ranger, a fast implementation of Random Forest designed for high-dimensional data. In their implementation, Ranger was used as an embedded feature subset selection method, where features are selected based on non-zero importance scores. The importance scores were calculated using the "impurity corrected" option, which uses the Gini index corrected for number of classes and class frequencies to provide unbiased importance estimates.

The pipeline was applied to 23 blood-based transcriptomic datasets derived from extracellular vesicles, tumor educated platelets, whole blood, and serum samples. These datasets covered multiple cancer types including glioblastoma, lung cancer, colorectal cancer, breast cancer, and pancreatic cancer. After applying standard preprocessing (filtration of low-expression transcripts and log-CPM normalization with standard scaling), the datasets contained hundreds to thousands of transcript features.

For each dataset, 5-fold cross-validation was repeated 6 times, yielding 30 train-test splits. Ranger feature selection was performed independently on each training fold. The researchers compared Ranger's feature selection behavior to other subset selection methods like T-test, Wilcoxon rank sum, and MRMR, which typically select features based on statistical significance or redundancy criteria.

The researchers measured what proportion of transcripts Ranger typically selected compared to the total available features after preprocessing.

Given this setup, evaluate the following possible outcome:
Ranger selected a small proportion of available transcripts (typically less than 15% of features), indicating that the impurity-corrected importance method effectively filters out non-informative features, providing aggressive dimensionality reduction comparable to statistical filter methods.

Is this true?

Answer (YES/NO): NO